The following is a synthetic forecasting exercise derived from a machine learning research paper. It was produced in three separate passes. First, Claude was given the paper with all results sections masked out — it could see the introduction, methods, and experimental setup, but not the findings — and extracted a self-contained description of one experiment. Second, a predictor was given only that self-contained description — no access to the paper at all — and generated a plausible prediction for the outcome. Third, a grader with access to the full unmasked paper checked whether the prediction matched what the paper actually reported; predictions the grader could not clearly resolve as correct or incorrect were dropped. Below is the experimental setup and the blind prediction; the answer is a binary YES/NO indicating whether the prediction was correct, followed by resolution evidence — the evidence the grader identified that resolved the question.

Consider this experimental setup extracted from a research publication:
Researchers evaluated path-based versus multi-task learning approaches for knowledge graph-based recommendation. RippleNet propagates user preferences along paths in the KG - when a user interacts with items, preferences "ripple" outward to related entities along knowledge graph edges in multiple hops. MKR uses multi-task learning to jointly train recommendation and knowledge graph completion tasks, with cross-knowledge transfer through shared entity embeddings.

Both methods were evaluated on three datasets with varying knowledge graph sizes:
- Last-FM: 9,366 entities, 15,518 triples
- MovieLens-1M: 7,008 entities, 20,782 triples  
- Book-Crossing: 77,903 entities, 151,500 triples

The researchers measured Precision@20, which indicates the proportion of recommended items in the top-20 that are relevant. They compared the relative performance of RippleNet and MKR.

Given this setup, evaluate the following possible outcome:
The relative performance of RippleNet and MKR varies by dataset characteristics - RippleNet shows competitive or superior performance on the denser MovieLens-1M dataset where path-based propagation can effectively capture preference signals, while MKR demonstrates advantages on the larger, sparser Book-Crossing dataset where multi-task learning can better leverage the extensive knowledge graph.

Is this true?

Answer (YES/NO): NO